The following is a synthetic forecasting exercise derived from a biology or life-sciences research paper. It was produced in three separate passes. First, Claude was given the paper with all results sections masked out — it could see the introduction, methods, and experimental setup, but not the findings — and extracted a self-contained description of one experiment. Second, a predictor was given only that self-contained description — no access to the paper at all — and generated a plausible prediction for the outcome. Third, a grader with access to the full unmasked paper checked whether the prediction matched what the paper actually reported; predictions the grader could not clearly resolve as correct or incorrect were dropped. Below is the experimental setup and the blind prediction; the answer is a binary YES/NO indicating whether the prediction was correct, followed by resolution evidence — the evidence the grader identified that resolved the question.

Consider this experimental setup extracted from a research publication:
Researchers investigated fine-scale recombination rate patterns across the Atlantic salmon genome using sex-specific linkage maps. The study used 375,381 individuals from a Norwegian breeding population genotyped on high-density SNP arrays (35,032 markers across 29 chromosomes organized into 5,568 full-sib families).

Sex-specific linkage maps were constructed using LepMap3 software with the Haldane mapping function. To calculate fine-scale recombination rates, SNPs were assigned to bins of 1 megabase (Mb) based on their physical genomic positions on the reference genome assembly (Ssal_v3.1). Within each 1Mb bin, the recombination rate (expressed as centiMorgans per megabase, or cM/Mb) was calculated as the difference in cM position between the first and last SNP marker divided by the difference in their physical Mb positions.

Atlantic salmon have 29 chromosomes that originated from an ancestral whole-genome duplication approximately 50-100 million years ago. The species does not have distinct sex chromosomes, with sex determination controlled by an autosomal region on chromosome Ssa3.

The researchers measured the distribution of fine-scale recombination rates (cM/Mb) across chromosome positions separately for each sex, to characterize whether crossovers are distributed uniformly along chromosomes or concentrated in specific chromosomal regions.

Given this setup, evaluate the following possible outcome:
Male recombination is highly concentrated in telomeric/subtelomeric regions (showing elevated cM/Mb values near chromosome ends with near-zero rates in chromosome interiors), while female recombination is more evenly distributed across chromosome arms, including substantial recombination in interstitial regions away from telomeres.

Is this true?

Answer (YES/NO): NO